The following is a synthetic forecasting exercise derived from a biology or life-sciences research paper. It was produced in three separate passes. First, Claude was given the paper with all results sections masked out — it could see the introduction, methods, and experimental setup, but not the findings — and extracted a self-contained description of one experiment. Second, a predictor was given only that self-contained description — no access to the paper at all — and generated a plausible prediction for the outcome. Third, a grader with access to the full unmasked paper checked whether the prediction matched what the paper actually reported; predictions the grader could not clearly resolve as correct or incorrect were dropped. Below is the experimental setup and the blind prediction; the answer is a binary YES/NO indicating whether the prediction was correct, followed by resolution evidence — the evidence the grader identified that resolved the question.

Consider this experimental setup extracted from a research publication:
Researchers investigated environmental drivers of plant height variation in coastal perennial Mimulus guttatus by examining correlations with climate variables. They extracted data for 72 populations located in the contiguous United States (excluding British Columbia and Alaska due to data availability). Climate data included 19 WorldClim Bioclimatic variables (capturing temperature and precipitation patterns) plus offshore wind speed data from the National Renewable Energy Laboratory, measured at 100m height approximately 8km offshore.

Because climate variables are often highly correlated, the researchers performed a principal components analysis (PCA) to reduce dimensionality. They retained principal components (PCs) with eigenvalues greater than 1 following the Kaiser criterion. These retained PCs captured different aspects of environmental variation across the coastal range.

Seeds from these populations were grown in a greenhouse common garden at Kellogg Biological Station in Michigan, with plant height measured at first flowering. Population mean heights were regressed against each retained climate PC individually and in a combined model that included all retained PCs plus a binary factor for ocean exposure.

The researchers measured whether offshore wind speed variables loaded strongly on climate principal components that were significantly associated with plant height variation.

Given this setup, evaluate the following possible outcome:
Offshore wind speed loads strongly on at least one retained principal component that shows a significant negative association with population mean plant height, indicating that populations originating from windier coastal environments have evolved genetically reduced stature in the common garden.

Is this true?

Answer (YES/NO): NO